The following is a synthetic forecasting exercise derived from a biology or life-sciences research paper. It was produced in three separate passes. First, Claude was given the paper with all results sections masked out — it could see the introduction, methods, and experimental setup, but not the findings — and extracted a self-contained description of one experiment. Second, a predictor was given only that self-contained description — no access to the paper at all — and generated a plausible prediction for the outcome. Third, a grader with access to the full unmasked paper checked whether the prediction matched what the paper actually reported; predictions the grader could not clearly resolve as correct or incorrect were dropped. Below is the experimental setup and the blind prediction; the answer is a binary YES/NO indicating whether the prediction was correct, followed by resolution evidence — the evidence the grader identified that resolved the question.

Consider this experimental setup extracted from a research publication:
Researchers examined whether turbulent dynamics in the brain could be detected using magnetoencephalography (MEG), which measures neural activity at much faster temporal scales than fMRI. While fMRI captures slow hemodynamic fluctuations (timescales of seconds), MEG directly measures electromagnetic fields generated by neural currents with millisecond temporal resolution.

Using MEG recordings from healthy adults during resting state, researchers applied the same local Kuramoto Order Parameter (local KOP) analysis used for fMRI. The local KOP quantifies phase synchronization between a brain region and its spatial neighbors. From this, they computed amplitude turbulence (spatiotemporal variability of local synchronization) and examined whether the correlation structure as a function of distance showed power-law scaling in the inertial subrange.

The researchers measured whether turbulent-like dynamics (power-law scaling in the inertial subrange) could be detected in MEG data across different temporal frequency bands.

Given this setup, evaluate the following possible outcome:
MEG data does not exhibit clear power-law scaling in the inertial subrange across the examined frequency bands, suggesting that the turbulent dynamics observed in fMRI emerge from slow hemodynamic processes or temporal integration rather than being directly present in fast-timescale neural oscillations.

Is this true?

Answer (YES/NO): NO